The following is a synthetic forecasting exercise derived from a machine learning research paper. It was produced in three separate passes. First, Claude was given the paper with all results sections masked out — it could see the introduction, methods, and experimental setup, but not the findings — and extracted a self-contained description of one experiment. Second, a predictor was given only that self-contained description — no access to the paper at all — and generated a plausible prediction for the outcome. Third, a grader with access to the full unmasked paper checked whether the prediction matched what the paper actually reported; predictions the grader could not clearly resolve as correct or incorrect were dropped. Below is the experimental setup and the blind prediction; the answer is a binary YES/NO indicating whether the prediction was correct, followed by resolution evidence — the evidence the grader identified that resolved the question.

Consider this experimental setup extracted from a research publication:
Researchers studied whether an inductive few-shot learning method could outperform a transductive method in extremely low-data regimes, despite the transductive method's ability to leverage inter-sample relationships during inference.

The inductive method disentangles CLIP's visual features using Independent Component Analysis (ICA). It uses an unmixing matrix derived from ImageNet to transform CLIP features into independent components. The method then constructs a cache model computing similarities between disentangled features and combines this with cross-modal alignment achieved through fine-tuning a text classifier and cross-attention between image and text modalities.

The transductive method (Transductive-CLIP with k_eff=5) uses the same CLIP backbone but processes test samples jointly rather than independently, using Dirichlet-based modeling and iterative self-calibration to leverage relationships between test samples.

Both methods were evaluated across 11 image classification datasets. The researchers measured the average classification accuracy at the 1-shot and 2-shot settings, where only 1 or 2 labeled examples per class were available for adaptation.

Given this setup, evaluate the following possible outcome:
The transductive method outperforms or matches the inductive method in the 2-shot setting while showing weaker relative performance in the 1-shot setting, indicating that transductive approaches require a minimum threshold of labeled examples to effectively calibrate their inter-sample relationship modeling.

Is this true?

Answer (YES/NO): NO